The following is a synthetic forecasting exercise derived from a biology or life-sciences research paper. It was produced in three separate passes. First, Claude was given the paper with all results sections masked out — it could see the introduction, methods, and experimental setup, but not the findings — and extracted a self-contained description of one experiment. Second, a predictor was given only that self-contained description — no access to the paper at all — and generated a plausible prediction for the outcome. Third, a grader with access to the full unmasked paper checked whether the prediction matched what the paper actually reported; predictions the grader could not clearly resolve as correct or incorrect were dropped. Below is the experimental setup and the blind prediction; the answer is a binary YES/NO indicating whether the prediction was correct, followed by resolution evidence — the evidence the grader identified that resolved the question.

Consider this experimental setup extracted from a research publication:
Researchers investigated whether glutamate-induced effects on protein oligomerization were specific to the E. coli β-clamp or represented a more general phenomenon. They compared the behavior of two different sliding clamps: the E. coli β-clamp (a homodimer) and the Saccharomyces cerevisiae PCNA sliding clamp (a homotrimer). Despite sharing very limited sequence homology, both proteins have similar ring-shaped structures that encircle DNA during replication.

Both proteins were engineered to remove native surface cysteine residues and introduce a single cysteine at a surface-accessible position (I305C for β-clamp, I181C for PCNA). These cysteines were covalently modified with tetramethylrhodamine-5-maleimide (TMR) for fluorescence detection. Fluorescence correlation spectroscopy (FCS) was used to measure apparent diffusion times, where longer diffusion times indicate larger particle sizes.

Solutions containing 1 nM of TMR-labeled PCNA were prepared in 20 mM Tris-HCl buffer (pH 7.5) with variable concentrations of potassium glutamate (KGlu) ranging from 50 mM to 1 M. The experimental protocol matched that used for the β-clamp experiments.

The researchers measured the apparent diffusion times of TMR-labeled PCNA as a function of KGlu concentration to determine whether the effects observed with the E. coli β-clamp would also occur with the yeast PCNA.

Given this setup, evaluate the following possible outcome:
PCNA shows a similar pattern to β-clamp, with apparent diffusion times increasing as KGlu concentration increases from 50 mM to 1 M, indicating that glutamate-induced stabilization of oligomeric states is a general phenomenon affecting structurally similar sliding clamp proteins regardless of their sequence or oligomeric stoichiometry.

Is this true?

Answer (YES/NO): YES